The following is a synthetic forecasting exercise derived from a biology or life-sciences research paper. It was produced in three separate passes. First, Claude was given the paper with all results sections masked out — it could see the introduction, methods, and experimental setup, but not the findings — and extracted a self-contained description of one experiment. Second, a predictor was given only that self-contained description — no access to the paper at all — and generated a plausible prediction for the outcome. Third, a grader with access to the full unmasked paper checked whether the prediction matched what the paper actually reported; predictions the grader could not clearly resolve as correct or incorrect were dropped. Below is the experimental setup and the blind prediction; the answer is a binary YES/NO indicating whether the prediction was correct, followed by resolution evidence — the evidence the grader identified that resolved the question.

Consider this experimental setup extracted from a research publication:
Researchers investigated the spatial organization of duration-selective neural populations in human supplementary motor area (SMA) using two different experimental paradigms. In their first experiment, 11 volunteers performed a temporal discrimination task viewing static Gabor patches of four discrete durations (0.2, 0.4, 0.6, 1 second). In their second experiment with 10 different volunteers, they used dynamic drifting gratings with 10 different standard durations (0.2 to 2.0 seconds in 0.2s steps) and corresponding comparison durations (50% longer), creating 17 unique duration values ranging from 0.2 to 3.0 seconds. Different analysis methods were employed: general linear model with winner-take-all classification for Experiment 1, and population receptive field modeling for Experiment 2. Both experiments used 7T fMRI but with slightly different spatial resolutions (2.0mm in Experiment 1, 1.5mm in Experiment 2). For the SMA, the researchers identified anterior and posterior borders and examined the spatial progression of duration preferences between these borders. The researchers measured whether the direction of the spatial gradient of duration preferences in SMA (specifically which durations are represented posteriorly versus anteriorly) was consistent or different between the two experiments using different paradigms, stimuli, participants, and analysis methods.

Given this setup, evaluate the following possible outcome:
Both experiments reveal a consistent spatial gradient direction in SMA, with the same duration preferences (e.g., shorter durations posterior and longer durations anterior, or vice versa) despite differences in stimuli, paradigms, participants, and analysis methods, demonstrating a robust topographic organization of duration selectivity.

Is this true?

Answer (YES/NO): YES